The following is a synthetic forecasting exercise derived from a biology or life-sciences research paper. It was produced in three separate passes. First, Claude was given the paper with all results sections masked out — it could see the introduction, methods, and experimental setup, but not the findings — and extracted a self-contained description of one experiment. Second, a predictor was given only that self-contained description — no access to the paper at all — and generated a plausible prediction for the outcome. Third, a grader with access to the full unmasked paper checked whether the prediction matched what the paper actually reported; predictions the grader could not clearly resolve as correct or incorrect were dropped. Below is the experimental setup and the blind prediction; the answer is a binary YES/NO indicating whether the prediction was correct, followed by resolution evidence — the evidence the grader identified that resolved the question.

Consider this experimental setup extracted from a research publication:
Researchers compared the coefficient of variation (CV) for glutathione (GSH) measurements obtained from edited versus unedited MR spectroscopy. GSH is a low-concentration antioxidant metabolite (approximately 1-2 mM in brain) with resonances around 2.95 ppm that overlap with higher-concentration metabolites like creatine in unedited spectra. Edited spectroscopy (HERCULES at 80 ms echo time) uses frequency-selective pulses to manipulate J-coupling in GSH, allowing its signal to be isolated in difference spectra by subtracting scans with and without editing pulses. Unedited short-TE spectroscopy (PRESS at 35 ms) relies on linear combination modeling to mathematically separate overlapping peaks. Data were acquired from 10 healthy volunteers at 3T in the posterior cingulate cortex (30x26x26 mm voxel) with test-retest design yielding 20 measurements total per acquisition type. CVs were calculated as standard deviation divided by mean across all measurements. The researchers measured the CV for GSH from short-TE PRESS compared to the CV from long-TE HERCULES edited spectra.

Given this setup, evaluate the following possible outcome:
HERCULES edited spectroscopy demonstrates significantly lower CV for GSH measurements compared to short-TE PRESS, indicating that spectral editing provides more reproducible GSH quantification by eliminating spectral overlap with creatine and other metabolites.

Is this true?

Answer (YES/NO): NO